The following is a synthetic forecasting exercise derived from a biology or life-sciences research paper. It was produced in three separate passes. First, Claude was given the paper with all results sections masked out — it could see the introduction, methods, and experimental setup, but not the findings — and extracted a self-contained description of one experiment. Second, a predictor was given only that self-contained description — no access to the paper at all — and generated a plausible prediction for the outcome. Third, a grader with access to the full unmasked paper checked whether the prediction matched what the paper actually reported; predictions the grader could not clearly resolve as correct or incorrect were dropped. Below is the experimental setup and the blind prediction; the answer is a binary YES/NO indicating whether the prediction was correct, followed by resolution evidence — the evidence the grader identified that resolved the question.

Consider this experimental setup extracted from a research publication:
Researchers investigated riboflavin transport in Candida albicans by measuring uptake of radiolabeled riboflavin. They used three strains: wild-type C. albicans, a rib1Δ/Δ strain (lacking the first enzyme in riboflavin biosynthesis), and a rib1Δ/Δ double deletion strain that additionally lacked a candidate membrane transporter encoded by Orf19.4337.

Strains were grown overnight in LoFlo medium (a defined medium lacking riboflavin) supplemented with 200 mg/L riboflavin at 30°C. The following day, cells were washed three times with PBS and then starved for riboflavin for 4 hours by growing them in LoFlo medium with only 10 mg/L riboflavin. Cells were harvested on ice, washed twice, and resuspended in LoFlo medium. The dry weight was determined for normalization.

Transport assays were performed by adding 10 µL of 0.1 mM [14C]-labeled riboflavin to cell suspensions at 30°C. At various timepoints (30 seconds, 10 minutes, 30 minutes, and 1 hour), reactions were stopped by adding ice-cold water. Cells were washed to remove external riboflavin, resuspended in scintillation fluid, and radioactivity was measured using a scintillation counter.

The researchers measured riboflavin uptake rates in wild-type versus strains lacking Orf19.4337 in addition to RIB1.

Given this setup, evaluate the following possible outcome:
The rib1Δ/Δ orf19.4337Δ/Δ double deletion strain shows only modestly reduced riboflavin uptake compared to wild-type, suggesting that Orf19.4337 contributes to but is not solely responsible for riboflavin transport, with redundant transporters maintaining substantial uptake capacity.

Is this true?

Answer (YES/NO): NO